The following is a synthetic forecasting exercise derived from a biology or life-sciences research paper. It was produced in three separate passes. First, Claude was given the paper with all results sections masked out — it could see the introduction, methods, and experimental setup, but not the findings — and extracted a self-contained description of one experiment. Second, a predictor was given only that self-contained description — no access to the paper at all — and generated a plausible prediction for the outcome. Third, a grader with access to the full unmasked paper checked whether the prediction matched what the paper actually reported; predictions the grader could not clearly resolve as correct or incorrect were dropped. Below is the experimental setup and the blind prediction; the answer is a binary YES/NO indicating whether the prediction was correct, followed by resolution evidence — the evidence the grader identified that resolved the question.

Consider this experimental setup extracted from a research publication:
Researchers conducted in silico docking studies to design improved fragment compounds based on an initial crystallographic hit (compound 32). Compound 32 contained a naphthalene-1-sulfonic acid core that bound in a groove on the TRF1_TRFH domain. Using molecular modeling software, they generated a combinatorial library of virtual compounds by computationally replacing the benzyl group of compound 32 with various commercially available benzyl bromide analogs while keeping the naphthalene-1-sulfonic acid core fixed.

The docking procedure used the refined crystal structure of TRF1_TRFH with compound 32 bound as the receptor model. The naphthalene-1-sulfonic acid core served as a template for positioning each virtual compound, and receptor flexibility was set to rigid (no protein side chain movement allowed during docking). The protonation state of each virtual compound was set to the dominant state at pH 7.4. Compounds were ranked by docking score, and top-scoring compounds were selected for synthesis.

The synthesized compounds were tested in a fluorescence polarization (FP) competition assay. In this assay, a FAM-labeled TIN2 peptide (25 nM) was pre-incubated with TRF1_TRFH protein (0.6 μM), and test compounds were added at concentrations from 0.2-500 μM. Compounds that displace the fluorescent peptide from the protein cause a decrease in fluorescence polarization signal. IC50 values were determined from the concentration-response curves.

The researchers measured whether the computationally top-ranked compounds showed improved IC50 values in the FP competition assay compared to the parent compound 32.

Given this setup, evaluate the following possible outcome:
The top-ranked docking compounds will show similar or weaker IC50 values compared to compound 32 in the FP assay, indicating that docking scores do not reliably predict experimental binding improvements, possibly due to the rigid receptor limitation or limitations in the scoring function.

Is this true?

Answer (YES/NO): NO